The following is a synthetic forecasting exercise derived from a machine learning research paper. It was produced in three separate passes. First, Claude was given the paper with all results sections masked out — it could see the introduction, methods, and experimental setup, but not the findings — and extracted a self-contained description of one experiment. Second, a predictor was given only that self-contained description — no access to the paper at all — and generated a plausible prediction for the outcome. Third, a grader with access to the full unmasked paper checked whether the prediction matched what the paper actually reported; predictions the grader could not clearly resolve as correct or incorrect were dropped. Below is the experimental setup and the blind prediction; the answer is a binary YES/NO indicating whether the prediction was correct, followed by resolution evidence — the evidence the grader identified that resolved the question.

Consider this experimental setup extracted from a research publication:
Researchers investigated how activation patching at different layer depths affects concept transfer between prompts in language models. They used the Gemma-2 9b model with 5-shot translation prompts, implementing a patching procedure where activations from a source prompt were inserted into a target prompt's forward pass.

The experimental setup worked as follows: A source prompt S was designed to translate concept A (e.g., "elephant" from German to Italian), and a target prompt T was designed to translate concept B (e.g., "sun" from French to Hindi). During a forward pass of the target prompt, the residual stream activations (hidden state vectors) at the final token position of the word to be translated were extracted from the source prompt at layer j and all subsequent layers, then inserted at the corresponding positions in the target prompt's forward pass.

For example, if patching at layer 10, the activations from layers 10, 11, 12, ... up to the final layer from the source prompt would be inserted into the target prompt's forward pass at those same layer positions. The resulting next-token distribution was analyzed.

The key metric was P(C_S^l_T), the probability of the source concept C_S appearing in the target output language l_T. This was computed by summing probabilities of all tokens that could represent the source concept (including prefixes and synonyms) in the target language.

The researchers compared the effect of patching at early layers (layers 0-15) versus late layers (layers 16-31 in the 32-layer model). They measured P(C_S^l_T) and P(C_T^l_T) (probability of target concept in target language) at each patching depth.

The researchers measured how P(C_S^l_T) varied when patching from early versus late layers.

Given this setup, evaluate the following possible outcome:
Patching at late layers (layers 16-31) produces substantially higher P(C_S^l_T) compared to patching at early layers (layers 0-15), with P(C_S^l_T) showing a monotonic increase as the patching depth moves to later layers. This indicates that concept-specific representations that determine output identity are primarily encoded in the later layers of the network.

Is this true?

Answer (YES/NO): NO